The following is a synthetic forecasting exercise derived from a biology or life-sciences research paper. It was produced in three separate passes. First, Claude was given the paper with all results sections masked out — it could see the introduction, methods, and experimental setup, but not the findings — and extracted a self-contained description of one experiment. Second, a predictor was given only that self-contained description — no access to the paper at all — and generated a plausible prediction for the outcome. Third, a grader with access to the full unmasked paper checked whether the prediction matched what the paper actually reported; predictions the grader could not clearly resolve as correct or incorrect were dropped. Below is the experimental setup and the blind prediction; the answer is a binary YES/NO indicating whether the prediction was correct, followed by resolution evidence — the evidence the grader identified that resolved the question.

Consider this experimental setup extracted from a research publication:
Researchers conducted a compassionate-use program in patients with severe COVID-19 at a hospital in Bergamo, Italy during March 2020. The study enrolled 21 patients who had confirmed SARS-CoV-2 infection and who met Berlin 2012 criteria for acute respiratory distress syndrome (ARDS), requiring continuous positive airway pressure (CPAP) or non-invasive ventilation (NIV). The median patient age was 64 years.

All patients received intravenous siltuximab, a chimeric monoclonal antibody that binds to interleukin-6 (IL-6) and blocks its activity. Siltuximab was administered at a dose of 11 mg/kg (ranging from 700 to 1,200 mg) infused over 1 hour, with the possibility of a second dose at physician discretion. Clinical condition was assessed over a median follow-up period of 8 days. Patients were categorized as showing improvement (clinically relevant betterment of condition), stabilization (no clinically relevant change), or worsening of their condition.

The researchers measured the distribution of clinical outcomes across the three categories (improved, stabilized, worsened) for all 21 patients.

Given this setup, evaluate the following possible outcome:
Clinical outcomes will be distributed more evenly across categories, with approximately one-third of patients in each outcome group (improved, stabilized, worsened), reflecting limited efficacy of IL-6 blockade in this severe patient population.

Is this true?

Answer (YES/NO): NO